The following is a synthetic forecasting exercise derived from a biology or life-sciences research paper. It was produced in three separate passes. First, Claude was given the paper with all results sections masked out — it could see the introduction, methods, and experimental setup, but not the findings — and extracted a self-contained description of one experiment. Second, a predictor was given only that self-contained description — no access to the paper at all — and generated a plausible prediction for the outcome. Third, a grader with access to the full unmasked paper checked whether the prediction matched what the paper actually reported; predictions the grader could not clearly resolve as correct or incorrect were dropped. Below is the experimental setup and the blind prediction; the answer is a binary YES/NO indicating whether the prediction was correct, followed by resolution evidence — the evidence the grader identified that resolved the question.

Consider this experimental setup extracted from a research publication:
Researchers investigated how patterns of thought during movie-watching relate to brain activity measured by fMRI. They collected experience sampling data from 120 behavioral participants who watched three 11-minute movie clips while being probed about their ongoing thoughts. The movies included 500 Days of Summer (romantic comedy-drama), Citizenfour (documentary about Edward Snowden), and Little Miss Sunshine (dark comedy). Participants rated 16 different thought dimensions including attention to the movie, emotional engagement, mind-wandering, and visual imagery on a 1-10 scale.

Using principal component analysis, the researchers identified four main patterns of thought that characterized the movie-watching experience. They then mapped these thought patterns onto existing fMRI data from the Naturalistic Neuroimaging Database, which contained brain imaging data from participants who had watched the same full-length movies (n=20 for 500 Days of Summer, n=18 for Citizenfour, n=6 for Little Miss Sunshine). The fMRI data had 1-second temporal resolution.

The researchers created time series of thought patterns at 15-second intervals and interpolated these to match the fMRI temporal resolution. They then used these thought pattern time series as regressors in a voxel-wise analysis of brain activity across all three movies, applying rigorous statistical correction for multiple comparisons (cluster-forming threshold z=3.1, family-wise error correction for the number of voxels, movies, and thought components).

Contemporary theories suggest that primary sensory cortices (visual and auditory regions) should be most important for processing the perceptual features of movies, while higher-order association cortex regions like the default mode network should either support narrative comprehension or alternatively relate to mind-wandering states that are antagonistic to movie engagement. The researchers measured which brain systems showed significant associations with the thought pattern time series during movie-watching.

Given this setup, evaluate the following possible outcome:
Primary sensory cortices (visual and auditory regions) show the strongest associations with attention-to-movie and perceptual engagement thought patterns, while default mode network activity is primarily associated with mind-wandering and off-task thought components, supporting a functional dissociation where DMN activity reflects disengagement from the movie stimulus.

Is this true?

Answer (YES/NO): NO